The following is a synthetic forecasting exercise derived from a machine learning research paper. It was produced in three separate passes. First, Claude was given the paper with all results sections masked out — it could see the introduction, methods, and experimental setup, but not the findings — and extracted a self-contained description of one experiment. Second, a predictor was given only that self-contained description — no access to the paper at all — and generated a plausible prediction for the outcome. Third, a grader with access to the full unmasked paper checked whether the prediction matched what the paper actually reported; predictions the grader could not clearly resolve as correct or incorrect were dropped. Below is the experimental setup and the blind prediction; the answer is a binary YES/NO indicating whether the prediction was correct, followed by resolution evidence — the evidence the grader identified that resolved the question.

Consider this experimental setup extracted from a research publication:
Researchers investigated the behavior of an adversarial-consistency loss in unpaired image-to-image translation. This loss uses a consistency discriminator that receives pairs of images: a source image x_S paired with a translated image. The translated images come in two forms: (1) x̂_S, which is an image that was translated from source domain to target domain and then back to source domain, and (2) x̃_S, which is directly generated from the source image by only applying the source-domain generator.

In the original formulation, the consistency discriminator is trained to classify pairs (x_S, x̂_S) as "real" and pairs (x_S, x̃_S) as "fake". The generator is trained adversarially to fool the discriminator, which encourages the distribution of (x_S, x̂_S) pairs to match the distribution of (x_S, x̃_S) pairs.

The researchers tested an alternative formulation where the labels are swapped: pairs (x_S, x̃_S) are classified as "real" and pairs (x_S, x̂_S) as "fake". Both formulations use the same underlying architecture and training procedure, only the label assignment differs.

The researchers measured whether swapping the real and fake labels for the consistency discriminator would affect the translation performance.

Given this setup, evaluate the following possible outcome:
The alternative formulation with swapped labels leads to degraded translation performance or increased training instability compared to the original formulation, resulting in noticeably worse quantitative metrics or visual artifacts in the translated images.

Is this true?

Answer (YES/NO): NO